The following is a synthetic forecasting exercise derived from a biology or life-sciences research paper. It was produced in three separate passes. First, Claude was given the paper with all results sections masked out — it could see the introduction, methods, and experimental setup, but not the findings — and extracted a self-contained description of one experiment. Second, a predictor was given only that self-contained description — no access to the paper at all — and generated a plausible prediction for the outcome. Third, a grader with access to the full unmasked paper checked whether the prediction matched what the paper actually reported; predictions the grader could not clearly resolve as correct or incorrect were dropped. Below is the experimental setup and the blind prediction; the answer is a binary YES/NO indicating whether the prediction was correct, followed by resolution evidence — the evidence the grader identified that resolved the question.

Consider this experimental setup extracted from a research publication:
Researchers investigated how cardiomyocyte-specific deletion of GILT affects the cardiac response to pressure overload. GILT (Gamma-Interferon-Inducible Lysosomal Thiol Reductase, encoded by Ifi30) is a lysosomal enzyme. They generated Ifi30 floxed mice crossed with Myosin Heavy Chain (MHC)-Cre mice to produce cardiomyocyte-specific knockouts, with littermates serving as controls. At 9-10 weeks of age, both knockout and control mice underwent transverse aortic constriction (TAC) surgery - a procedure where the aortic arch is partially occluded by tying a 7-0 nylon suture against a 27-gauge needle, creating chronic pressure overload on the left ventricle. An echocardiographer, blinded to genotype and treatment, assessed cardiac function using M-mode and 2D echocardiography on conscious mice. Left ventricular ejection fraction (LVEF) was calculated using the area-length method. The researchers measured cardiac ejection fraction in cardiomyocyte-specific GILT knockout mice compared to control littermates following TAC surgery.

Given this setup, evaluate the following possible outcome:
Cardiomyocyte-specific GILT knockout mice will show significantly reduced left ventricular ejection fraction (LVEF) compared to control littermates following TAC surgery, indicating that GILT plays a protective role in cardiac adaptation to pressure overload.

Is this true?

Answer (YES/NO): YES